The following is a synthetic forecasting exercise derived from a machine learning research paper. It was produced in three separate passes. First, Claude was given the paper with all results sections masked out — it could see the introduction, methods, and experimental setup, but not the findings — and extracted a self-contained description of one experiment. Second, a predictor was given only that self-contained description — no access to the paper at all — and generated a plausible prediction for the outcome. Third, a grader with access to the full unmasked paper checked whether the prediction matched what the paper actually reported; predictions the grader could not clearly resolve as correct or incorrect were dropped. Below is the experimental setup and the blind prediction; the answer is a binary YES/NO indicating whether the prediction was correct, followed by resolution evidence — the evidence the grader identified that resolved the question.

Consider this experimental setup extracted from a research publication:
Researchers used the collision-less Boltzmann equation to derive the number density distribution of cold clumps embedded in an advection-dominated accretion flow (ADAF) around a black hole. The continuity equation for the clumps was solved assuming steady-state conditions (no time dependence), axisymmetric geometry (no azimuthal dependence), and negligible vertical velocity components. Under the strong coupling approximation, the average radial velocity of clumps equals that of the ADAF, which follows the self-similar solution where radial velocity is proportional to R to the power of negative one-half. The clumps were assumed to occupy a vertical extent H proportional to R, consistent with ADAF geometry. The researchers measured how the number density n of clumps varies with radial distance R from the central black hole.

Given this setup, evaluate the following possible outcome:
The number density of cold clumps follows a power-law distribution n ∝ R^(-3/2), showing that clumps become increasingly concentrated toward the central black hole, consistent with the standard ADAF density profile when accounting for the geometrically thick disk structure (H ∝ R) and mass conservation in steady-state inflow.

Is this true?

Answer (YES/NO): YES